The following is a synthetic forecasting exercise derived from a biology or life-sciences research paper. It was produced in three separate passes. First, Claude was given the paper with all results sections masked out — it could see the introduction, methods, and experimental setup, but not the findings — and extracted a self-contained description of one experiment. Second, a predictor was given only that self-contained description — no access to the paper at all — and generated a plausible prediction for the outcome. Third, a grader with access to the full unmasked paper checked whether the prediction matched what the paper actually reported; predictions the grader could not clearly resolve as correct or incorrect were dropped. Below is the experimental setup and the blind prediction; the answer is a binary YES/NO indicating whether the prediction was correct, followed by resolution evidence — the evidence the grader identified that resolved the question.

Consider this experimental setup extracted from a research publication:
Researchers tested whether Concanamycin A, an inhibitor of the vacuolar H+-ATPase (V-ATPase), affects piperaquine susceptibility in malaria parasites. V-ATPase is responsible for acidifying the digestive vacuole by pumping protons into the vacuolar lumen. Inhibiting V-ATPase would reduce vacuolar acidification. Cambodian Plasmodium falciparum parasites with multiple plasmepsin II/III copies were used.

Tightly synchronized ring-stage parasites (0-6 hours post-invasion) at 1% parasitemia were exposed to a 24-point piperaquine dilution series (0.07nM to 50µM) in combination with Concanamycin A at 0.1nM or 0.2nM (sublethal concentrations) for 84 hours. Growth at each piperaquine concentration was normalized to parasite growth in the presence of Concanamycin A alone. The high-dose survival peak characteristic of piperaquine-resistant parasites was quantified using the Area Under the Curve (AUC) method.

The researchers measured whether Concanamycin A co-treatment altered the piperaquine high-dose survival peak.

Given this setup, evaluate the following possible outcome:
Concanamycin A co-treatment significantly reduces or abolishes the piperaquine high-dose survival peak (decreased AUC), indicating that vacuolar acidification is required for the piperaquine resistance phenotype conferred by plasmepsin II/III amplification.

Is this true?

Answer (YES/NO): NO